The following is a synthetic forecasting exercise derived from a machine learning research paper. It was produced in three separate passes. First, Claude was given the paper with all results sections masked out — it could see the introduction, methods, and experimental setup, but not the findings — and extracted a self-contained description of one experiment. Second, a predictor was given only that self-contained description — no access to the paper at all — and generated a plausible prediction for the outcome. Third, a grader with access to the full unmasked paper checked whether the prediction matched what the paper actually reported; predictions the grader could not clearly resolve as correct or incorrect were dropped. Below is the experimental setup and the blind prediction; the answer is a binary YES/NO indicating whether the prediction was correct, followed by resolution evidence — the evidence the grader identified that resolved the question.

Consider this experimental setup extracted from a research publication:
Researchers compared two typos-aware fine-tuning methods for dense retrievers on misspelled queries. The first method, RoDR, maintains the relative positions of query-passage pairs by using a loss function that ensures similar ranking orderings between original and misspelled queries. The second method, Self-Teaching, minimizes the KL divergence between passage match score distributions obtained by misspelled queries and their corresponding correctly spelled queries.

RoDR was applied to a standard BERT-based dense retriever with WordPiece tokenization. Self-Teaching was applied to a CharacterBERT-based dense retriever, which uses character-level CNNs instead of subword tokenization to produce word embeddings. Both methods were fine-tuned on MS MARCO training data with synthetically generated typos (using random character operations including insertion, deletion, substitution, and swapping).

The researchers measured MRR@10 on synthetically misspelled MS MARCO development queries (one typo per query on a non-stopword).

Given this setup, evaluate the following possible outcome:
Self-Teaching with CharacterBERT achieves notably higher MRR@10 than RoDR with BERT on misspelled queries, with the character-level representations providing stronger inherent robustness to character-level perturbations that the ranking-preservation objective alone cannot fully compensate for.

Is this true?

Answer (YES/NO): YES